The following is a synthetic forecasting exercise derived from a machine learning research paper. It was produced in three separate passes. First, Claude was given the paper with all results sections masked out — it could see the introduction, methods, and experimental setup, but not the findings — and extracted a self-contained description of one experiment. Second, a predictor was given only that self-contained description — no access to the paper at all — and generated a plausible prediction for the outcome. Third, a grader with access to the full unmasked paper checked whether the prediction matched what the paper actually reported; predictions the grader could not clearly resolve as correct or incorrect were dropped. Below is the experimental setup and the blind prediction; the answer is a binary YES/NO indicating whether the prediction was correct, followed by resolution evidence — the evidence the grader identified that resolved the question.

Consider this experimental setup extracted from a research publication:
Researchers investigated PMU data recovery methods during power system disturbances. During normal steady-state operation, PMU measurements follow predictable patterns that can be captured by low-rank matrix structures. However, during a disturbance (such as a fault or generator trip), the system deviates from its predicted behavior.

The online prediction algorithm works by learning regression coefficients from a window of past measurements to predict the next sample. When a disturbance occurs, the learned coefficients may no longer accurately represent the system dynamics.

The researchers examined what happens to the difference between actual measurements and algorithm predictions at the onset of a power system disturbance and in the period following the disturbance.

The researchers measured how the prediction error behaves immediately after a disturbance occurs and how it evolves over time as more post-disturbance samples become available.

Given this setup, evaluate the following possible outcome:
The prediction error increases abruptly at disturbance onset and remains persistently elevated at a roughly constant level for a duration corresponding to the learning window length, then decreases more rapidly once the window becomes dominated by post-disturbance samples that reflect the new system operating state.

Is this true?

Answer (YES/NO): NO